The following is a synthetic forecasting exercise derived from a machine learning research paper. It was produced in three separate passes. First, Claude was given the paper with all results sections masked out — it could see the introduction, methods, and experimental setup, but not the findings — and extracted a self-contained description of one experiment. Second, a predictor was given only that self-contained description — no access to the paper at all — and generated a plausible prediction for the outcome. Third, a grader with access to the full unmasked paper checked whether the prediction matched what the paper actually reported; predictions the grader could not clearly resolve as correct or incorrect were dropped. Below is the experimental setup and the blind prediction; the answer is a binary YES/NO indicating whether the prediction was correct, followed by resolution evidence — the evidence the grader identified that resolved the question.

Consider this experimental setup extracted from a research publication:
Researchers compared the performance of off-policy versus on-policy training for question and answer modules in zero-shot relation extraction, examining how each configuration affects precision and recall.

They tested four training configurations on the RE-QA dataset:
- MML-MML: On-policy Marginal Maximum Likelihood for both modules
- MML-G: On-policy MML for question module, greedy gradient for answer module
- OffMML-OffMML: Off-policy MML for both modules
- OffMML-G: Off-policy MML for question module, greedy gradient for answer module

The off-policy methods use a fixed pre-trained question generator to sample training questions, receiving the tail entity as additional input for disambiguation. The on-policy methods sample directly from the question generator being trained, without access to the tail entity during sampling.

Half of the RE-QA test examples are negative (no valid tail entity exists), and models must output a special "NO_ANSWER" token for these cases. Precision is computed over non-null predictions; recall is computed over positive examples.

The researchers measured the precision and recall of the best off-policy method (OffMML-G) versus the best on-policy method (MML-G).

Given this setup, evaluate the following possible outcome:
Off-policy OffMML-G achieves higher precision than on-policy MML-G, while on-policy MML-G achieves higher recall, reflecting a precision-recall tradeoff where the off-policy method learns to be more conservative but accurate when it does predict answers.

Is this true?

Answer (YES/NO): NO